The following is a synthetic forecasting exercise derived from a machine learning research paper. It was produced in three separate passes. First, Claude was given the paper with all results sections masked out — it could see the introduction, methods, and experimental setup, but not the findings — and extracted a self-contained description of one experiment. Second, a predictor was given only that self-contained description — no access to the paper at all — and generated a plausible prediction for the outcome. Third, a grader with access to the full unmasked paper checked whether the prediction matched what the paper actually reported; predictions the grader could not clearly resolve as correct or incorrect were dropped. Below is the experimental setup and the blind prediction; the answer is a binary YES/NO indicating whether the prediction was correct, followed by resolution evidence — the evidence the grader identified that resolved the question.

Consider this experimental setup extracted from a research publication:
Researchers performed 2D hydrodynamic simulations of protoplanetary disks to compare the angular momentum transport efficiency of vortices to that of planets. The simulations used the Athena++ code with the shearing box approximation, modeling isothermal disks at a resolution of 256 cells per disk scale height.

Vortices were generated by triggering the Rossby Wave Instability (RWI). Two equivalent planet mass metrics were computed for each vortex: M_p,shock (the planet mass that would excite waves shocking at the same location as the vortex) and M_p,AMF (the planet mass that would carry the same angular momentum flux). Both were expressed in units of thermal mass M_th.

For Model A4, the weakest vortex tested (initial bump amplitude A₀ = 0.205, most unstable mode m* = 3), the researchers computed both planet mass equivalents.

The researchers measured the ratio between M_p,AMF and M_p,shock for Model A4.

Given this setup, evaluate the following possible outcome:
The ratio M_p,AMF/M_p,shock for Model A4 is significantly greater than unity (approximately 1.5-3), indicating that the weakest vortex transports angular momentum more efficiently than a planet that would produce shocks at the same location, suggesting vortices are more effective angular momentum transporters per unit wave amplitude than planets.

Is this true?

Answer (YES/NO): NO